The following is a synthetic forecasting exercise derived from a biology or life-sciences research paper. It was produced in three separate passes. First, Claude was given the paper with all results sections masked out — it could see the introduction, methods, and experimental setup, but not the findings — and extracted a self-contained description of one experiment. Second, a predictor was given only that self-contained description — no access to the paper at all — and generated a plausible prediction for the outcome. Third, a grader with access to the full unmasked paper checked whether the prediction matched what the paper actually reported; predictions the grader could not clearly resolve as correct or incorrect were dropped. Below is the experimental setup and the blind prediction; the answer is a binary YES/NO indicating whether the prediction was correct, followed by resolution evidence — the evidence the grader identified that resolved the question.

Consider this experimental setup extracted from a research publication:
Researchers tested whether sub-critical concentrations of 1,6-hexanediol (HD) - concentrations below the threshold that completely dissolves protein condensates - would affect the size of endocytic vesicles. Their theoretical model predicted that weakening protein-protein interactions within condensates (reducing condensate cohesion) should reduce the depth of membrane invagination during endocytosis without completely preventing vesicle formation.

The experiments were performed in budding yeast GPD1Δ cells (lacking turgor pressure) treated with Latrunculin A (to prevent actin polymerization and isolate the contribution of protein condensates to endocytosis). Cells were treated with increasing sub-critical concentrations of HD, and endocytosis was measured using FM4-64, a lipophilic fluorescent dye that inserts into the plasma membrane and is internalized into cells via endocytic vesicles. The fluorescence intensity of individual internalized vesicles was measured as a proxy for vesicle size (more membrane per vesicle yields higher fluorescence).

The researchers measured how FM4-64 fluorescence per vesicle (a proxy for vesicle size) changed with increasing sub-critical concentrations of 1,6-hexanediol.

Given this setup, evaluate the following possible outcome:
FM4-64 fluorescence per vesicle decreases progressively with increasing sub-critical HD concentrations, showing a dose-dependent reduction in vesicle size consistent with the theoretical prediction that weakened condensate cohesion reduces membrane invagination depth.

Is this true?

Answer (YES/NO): YES